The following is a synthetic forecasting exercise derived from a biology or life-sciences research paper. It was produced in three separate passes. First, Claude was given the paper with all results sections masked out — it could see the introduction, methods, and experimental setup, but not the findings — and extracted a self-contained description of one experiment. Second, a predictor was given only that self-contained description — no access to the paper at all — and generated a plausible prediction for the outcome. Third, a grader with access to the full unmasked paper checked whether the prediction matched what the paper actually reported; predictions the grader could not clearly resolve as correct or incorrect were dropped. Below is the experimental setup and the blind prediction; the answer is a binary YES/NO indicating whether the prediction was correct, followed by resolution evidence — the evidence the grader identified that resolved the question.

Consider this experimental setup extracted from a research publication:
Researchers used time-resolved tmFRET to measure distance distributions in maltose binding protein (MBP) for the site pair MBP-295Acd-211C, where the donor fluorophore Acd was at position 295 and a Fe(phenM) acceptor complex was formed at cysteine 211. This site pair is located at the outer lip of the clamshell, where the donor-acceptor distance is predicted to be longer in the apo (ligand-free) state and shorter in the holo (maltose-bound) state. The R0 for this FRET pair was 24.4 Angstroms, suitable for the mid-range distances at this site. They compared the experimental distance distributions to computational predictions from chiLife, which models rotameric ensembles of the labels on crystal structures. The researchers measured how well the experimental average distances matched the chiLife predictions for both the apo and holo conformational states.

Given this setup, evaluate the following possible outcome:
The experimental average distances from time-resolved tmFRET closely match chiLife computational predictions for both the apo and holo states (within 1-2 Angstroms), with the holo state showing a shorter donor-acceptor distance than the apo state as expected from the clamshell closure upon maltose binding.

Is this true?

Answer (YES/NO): NO